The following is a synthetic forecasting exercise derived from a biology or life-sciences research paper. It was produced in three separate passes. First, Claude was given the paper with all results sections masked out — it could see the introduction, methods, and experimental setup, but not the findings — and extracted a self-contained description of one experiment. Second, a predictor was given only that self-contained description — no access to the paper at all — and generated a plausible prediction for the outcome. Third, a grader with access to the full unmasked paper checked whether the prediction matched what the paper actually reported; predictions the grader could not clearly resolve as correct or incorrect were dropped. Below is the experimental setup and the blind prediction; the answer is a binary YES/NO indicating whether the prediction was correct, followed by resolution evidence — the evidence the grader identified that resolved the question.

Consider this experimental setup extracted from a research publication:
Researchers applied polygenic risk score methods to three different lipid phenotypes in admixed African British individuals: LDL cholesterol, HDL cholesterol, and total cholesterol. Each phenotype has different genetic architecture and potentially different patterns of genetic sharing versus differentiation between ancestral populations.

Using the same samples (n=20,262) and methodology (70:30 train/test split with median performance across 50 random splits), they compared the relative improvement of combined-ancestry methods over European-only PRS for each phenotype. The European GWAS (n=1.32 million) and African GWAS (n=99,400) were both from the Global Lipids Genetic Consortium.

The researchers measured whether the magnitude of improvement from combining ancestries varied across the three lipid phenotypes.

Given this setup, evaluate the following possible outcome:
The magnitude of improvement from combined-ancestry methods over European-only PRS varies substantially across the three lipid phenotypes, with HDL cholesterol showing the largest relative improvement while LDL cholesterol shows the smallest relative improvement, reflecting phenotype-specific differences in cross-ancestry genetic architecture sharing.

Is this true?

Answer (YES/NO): NO